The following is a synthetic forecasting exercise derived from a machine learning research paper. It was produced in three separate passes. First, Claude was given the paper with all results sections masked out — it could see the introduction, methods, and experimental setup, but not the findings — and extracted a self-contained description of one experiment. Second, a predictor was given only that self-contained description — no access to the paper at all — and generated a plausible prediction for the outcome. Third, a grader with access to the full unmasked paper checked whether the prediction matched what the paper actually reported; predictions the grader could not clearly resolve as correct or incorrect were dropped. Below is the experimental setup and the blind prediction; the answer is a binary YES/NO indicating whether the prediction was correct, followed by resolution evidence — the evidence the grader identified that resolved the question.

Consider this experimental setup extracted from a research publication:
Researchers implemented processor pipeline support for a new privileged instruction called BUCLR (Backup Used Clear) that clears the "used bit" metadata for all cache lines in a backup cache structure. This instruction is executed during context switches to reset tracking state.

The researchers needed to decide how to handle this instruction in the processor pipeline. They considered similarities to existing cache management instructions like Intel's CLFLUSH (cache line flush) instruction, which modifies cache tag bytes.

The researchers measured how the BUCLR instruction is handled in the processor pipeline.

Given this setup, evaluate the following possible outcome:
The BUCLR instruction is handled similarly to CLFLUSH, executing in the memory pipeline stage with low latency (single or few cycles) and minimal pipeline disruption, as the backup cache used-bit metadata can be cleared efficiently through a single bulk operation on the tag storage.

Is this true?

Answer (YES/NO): YES